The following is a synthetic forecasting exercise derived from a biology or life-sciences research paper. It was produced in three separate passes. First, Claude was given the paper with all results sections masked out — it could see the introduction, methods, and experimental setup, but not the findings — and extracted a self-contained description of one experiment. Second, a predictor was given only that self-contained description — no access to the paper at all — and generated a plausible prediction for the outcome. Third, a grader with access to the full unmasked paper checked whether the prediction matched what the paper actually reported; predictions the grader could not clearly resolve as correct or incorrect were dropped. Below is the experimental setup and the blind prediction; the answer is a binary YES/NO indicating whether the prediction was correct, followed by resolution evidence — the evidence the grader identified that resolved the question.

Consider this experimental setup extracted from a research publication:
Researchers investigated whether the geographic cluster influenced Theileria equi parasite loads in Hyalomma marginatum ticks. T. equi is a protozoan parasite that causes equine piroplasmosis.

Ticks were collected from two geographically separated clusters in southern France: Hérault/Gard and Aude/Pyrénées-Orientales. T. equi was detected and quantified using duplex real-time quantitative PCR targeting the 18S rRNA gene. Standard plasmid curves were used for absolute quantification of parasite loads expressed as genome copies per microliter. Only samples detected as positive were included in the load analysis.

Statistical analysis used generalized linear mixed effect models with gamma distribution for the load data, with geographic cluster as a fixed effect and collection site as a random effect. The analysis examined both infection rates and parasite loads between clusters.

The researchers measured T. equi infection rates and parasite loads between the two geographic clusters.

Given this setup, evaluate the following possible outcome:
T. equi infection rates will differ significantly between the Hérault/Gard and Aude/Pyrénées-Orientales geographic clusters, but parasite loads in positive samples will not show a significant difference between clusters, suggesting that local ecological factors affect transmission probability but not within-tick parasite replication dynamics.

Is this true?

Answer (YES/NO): NO